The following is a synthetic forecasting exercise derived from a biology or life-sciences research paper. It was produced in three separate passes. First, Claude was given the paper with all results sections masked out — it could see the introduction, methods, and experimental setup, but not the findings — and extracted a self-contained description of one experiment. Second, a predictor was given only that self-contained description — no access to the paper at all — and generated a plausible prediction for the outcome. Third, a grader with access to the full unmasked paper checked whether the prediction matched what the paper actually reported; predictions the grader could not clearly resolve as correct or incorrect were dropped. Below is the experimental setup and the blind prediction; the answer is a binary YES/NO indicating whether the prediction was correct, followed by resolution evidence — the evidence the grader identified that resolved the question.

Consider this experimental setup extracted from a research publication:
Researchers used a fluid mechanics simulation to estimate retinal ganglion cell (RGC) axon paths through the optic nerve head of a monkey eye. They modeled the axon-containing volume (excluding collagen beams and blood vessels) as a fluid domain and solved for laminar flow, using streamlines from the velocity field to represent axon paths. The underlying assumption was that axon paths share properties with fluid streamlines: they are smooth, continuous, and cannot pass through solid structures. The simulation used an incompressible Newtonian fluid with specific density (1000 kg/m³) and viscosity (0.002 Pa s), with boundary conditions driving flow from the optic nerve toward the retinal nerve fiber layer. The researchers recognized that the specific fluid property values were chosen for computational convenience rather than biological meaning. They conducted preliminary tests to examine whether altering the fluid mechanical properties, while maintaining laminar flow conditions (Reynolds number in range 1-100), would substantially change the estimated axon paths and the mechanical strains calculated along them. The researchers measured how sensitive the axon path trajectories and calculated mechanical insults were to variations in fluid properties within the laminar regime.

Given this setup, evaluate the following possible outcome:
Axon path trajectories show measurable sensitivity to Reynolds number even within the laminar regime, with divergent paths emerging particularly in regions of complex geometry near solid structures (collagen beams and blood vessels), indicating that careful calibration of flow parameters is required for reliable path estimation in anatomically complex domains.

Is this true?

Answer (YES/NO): NO